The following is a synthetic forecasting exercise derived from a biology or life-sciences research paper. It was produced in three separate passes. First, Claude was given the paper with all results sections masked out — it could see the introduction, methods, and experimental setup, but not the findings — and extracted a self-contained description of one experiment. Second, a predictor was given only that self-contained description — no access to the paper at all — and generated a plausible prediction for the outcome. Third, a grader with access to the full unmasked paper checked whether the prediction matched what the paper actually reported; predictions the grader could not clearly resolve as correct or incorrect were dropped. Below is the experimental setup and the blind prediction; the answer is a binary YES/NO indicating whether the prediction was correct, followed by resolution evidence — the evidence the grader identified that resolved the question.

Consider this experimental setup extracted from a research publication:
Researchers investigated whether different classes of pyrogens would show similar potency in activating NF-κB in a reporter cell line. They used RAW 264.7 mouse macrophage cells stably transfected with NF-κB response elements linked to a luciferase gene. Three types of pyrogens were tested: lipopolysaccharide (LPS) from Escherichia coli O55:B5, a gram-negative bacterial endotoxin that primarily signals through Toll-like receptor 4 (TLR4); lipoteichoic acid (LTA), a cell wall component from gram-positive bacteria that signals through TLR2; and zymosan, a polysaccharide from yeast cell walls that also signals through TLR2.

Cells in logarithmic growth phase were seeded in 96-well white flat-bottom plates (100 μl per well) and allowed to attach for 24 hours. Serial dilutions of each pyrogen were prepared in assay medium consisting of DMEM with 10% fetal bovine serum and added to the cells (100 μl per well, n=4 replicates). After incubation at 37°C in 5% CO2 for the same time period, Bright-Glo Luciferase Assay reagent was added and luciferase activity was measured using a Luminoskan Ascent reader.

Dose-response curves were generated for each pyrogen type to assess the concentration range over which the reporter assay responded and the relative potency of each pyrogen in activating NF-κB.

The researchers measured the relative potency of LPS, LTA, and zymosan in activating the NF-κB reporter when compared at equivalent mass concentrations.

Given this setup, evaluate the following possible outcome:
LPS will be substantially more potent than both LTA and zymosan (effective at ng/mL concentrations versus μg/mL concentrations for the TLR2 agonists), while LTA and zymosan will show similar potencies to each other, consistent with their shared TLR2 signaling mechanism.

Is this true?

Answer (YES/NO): NO